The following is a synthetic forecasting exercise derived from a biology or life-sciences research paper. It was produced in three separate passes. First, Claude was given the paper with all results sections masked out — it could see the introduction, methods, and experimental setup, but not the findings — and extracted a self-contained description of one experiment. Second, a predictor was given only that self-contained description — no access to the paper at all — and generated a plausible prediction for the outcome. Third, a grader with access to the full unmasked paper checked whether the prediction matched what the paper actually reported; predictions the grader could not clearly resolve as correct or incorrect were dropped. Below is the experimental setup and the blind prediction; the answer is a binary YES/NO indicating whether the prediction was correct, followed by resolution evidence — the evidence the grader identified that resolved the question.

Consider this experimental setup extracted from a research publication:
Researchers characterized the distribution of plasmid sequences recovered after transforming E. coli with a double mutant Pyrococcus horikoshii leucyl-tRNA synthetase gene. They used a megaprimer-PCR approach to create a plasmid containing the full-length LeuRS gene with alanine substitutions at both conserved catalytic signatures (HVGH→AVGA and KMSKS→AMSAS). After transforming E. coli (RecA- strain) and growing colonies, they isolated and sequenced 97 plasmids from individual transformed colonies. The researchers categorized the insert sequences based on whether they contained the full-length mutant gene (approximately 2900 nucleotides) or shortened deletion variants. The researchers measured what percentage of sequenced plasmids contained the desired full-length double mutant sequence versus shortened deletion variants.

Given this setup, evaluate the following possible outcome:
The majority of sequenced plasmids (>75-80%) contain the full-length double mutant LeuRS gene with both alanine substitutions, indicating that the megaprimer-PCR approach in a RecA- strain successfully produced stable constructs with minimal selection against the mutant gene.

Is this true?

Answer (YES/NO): NO